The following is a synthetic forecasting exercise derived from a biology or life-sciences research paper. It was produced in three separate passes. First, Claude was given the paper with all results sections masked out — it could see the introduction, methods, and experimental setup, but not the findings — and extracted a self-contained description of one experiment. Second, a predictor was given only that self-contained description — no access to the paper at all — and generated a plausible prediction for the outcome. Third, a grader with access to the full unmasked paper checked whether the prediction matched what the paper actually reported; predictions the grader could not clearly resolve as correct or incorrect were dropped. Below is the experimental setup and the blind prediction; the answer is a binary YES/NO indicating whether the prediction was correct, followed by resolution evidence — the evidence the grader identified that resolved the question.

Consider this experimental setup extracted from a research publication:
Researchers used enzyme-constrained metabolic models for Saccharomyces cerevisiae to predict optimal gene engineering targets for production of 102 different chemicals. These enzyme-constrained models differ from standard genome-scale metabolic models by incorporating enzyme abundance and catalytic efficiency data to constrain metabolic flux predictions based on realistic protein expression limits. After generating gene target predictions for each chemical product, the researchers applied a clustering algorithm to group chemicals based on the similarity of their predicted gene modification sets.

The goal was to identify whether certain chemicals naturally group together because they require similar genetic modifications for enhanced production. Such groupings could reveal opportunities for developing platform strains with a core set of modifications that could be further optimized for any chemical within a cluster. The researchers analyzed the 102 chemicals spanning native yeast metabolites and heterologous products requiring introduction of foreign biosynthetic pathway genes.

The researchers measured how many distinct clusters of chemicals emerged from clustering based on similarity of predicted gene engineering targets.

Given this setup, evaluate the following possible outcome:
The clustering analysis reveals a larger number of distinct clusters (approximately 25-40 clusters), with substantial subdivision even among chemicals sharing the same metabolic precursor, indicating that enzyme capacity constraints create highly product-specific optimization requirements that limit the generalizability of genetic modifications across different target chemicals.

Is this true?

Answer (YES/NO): NO